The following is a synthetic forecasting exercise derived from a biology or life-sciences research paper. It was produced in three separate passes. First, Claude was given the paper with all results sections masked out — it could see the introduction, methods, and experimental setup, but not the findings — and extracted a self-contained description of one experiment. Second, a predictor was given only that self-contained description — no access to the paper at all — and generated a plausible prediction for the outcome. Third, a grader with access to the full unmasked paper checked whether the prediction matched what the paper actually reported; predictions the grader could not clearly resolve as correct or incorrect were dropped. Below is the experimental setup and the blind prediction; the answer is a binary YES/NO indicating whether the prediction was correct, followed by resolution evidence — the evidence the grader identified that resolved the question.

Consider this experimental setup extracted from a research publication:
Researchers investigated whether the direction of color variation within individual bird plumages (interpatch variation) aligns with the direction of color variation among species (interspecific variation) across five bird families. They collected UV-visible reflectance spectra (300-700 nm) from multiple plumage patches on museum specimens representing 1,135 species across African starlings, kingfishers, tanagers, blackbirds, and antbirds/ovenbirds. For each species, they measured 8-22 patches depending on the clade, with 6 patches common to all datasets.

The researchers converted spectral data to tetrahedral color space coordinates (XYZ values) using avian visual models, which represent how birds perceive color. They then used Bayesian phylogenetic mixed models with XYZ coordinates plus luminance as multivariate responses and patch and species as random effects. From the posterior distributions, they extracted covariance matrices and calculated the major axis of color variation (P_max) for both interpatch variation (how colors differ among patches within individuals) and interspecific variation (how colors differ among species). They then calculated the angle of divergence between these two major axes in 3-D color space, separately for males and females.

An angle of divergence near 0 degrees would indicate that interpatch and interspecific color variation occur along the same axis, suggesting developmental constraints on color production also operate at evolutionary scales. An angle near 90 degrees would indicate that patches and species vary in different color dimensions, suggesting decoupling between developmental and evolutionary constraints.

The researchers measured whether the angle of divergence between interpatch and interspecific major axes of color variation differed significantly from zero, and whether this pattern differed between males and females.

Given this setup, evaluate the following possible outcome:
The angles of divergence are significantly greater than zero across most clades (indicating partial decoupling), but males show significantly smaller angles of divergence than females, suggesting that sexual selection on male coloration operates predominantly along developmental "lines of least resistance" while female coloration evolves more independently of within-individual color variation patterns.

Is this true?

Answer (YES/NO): NO